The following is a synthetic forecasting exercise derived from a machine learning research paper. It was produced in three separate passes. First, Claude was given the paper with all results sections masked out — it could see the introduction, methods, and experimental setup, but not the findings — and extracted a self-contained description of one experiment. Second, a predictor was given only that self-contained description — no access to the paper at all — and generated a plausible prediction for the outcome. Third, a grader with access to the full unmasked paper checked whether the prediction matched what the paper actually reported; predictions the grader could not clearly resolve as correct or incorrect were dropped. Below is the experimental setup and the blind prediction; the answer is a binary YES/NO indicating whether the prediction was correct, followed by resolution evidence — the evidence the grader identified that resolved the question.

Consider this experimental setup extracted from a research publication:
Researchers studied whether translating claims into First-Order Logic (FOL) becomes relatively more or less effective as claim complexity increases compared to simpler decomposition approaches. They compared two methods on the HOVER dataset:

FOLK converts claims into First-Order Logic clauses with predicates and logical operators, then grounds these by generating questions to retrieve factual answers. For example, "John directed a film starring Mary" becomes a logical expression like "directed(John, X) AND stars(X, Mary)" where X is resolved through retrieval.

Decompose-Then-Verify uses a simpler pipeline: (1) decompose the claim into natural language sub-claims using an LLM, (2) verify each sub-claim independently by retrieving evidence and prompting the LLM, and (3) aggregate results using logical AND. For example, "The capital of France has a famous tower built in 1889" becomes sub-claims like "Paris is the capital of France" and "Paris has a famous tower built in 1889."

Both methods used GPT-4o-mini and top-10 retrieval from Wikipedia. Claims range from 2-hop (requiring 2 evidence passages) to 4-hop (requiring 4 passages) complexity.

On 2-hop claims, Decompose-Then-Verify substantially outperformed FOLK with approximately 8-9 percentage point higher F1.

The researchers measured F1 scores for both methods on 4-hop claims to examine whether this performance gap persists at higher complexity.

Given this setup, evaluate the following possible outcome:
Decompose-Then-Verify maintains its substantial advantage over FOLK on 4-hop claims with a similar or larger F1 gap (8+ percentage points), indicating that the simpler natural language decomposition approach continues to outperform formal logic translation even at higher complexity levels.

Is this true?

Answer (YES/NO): NO